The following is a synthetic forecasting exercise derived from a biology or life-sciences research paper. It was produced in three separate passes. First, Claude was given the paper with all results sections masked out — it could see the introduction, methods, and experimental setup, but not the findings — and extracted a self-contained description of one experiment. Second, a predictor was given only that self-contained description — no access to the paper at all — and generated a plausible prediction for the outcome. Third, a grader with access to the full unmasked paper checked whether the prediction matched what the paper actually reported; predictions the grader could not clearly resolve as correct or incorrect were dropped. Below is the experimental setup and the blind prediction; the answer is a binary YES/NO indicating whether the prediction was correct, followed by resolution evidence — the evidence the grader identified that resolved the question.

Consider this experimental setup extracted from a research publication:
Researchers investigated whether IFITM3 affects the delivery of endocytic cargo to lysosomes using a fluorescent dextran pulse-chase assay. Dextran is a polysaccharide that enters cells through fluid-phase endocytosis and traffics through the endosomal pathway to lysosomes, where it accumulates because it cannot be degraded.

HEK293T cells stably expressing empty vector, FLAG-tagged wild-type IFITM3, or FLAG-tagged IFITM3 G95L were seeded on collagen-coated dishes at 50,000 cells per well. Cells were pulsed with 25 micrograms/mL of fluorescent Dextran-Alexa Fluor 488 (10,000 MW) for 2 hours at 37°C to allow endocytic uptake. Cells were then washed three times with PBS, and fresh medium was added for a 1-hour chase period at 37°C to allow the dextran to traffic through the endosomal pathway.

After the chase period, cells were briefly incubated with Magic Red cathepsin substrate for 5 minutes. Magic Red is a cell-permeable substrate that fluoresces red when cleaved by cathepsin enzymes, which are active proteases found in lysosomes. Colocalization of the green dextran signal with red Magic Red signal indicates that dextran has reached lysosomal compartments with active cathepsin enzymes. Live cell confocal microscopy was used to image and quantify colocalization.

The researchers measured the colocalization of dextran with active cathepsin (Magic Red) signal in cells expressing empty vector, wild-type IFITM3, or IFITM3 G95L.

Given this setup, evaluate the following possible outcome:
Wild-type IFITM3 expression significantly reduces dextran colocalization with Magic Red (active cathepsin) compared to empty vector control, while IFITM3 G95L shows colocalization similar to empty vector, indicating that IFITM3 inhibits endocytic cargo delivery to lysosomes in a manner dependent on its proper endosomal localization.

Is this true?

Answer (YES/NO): NO